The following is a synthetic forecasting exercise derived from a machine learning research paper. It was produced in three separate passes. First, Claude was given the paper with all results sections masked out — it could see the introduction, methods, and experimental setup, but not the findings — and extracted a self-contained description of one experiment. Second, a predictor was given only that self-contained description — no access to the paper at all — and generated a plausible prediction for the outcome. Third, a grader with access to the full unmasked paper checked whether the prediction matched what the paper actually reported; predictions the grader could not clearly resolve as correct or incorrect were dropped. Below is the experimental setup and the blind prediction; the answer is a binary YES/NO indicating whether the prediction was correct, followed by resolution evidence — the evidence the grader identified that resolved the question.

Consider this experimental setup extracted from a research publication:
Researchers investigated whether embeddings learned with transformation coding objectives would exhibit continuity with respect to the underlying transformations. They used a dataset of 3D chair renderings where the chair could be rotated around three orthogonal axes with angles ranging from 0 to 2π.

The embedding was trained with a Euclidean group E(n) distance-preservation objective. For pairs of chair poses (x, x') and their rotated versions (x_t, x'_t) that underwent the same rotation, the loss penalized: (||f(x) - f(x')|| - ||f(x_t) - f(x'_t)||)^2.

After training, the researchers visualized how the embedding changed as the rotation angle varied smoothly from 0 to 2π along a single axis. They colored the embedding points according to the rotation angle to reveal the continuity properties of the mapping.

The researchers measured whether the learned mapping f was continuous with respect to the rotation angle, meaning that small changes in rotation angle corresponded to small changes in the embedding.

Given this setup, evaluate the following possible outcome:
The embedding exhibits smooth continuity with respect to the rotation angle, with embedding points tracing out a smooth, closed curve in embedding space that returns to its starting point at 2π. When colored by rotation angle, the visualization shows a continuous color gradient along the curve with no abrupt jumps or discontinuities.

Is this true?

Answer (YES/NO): YES